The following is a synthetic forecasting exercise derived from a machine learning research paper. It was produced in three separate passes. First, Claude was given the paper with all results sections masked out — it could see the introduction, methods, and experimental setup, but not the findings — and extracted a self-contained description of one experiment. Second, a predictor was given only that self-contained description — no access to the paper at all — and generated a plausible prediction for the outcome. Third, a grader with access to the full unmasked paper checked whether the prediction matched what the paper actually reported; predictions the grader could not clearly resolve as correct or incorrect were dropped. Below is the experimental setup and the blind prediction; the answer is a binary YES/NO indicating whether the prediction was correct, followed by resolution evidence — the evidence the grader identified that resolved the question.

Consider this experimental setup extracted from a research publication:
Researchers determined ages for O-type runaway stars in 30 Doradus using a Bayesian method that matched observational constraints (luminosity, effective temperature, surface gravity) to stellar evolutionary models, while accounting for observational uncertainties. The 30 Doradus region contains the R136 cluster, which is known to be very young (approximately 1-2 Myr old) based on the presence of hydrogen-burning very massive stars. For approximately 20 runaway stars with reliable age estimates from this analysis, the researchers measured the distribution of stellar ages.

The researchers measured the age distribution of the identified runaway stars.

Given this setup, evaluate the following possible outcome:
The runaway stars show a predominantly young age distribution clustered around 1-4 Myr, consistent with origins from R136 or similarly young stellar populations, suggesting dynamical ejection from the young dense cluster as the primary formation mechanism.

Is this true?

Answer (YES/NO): NO